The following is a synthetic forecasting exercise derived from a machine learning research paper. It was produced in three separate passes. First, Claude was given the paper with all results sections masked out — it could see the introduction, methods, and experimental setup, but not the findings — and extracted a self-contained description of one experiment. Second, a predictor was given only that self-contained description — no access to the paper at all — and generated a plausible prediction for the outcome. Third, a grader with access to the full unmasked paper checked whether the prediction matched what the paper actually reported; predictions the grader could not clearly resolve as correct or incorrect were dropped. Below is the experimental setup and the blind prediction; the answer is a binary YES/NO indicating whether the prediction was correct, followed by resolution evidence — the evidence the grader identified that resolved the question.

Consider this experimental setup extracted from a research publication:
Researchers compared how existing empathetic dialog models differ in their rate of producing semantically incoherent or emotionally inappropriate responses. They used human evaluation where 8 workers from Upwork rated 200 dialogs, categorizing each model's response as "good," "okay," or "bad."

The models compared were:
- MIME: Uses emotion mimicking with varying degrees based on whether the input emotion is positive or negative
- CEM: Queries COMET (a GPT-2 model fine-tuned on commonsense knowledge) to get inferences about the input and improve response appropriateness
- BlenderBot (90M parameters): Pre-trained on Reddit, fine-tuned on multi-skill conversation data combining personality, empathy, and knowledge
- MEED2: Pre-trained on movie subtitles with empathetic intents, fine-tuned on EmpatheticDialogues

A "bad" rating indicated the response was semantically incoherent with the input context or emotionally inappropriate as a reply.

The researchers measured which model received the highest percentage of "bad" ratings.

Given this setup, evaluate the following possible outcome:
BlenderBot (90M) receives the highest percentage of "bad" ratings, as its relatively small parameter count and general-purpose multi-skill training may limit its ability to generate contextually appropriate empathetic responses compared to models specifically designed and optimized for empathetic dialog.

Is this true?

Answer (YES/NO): NO